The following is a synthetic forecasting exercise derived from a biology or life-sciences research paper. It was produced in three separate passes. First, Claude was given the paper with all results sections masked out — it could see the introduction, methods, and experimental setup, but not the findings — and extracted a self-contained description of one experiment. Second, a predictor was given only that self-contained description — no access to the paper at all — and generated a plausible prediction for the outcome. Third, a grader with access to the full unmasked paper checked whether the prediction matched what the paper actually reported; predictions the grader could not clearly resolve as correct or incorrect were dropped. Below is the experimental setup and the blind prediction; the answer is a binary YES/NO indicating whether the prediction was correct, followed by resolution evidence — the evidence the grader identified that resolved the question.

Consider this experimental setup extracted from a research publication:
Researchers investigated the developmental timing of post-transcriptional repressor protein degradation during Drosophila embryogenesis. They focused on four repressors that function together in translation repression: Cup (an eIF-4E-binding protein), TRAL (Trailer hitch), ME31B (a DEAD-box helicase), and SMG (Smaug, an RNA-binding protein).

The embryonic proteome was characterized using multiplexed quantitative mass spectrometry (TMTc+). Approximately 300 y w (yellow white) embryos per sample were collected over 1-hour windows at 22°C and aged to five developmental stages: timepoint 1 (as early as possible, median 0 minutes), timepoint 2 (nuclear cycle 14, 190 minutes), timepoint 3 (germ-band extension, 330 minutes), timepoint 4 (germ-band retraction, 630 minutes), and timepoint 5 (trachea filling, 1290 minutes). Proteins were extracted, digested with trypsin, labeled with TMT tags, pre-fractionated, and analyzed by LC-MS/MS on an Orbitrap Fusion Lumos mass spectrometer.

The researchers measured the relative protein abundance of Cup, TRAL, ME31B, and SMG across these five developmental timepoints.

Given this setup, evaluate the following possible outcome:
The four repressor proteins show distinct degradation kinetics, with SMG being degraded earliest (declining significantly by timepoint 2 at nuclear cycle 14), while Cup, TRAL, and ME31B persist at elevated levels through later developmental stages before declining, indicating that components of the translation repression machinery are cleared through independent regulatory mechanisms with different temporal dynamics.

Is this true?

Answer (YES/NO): NO